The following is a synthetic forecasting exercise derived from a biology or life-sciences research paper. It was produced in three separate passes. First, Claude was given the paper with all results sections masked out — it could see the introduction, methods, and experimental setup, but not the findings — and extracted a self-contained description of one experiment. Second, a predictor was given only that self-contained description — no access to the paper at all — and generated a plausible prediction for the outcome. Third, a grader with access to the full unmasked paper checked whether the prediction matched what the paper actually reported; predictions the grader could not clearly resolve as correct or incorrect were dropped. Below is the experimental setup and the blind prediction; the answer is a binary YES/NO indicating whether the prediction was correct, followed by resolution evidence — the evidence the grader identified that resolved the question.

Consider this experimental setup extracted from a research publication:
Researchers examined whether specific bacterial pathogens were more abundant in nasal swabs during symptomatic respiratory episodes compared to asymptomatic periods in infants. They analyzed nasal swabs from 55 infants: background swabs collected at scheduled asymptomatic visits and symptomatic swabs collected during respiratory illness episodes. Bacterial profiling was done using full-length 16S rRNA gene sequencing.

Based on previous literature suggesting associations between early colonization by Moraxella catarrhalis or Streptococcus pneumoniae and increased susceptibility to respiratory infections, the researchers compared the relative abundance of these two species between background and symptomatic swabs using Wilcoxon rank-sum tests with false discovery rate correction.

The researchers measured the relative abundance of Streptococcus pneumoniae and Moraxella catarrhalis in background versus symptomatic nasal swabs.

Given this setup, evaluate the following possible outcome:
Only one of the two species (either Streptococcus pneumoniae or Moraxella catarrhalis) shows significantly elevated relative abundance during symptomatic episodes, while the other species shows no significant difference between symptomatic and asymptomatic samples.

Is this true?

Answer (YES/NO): YES